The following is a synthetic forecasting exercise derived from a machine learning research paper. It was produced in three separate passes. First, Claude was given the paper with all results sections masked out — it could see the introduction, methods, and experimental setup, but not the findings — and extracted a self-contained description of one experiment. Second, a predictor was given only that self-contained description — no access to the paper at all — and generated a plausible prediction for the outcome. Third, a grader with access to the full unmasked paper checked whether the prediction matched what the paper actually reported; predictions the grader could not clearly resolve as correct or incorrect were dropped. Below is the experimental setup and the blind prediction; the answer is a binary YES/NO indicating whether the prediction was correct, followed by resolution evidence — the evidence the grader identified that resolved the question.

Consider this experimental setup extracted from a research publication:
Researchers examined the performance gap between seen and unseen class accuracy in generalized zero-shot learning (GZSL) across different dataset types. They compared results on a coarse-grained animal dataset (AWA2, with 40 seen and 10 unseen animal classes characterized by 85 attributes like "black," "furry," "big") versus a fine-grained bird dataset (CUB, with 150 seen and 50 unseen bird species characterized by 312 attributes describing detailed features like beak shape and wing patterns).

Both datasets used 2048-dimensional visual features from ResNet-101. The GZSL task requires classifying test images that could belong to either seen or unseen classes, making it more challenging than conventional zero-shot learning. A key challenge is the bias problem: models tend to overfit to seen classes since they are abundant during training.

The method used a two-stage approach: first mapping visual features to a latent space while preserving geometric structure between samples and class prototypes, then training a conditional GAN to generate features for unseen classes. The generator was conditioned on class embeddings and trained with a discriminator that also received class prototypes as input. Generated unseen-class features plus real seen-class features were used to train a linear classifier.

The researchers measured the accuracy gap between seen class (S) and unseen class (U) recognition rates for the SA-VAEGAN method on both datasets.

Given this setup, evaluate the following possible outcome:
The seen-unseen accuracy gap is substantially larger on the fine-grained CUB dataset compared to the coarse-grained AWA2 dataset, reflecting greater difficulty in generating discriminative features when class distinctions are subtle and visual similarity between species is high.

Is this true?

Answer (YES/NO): NO